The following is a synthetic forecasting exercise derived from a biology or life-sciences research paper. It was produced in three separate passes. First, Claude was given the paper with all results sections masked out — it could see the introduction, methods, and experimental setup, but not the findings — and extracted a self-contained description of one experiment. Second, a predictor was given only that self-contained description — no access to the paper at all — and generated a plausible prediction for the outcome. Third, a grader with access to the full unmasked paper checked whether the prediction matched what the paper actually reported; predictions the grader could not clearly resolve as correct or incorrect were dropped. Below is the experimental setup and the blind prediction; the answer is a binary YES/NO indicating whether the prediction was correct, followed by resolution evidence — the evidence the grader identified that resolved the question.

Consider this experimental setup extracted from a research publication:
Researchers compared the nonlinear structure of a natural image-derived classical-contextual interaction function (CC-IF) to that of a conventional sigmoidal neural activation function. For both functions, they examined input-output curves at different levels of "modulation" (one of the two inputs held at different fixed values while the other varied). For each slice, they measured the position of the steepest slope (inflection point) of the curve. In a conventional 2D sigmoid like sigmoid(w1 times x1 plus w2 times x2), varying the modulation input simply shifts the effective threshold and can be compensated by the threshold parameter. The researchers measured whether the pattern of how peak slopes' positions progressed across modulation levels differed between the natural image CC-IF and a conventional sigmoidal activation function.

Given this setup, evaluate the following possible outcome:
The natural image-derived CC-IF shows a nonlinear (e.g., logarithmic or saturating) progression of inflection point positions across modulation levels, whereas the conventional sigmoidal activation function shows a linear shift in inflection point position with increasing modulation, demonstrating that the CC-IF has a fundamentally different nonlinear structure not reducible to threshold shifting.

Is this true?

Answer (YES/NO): NO